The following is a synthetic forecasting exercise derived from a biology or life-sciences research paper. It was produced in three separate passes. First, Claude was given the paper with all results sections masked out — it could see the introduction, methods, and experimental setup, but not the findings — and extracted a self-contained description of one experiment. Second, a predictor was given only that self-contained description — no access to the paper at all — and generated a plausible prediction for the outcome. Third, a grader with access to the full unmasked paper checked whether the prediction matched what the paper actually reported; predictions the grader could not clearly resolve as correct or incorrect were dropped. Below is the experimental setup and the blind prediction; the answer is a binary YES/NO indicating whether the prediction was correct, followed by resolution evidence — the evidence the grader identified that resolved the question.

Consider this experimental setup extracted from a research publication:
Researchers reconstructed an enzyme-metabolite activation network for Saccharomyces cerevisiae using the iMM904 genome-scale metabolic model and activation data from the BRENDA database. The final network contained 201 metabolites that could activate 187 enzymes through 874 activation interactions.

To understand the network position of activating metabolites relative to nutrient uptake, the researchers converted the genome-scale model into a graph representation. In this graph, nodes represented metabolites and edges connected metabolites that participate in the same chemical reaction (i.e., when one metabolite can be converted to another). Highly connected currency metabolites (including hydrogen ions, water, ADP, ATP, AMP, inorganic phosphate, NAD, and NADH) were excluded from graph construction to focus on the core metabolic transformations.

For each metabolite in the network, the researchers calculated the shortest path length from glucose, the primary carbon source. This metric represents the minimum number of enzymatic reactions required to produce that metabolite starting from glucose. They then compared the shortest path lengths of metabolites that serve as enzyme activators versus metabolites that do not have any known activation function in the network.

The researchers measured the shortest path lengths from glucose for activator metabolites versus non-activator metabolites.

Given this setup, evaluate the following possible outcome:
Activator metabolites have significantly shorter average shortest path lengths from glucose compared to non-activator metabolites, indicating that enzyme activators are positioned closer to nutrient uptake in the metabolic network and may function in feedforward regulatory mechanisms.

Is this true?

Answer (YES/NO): YES